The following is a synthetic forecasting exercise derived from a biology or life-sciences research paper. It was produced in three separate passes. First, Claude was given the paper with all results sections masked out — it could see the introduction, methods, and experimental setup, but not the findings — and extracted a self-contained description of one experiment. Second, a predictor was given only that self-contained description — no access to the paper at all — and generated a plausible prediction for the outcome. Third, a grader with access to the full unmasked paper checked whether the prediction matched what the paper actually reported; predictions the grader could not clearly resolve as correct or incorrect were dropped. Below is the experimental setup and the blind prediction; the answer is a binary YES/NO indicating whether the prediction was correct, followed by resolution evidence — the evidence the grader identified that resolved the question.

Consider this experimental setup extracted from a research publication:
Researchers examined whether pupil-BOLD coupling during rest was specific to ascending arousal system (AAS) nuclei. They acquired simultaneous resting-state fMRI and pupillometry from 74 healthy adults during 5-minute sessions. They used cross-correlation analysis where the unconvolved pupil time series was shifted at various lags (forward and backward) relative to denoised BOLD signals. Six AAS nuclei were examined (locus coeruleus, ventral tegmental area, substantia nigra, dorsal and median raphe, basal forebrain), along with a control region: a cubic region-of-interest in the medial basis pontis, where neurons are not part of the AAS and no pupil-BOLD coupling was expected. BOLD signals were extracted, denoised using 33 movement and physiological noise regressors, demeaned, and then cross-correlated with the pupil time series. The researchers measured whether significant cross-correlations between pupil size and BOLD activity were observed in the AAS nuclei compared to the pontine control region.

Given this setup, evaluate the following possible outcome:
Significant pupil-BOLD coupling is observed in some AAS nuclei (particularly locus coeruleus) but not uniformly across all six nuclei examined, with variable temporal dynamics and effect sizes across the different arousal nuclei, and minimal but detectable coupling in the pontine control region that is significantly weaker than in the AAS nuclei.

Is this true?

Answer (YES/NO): NO